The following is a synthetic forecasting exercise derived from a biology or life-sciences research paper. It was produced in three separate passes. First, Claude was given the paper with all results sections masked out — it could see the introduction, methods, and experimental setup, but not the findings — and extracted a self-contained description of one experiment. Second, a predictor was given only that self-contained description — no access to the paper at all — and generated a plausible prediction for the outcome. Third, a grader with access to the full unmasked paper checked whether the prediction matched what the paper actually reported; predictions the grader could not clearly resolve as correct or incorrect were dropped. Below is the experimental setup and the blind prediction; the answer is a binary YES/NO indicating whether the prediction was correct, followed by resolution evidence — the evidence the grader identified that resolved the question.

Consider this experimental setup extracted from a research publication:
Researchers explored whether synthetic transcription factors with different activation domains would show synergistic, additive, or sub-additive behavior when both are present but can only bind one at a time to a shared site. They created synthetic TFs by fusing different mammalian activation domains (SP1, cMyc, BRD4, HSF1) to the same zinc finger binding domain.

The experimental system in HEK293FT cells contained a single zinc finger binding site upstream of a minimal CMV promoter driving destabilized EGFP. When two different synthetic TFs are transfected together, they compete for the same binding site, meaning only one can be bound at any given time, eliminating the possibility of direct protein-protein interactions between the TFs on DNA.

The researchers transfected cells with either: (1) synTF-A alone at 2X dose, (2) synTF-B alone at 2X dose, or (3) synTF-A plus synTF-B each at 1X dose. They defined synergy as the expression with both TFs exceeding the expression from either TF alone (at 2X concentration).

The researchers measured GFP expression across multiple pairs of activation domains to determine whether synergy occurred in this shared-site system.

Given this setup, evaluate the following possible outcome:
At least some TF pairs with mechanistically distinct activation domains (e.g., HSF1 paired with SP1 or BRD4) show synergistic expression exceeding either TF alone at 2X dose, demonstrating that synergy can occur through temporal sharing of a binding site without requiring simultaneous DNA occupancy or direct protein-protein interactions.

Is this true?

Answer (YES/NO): NO